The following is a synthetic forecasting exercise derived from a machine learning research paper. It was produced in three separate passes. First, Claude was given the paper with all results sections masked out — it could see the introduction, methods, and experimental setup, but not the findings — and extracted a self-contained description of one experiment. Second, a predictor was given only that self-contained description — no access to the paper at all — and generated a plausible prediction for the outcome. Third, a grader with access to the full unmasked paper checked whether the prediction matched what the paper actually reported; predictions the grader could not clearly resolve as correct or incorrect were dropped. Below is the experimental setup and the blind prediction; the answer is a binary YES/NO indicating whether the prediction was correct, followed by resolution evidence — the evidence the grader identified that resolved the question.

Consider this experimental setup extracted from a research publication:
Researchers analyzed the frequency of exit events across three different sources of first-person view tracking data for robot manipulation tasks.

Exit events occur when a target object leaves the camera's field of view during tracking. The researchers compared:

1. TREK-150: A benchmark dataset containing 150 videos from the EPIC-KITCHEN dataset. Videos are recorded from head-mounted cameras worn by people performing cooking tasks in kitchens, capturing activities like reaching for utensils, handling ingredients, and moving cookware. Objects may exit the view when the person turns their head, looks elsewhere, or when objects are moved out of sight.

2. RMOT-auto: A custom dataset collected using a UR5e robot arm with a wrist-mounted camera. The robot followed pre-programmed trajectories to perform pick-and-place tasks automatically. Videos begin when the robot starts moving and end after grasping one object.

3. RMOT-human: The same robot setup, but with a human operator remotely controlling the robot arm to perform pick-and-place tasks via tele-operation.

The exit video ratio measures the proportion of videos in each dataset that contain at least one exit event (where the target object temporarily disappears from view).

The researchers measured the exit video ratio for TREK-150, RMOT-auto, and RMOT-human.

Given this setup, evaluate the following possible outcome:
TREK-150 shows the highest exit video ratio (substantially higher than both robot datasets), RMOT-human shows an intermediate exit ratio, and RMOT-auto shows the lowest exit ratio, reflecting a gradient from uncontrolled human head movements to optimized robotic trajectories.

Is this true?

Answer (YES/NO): NO